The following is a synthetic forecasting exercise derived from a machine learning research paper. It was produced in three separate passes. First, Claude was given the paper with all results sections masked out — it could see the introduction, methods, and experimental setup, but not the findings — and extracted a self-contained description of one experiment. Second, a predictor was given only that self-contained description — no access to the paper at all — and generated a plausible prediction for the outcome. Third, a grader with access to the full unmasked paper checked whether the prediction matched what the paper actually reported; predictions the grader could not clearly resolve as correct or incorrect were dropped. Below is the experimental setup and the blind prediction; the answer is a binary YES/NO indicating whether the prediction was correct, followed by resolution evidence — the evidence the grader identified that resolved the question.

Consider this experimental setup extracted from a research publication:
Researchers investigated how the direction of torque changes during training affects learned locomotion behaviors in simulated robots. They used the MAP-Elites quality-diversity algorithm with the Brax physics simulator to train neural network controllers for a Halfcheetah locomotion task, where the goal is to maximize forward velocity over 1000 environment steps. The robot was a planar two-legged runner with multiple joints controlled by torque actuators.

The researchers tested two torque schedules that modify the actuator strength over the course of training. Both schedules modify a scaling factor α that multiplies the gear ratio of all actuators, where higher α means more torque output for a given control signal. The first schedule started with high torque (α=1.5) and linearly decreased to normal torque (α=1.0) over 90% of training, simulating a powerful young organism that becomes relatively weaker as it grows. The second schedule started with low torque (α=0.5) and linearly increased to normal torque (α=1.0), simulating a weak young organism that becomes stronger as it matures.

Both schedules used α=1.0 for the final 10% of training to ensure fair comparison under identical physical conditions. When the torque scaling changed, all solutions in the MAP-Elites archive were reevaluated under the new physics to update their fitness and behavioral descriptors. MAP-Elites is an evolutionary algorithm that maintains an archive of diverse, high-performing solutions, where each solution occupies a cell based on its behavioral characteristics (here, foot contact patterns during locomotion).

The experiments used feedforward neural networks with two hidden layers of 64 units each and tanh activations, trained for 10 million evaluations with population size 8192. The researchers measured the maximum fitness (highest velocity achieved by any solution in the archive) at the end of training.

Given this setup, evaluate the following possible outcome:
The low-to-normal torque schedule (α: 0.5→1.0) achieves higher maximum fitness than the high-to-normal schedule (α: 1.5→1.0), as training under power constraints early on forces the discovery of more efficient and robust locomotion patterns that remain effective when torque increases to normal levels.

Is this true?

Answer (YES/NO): NO